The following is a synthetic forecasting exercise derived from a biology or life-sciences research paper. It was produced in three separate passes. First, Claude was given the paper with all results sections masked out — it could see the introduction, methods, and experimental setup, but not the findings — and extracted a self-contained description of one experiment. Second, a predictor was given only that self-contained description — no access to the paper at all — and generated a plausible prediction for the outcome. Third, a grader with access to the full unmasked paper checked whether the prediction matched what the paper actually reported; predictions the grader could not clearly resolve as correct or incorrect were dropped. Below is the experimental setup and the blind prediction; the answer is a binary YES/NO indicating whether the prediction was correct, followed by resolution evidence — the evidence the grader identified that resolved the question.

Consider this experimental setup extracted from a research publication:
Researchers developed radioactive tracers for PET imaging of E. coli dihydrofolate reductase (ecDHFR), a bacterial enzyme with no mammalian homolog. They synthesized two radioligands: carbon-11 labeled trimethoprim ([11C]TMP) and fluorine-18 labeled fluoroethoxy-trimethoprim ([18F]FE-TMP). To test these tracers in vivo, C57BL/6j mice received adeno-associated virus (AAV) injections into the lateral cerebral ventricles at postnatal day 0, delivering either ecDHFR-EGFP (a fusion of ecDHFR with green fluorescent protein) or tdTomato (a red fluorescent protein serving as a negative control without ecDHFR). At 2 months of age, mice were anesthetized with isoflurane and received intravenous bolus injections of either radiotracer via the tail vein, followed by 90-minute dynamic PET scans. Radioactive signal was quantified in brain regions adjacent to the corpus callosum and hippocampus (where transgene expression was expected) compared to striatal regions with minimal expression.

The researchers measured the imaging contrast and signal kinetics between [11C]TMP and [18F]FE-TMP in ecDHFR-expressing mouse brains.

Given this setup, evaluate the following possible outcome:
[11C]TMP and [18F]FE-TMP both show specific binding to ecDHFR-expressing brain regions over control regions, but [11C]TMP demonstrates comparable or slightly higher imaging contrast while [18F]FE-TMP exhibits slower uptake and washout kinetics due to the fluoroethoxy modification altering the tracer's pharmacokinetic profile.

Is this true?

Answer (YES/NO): NO